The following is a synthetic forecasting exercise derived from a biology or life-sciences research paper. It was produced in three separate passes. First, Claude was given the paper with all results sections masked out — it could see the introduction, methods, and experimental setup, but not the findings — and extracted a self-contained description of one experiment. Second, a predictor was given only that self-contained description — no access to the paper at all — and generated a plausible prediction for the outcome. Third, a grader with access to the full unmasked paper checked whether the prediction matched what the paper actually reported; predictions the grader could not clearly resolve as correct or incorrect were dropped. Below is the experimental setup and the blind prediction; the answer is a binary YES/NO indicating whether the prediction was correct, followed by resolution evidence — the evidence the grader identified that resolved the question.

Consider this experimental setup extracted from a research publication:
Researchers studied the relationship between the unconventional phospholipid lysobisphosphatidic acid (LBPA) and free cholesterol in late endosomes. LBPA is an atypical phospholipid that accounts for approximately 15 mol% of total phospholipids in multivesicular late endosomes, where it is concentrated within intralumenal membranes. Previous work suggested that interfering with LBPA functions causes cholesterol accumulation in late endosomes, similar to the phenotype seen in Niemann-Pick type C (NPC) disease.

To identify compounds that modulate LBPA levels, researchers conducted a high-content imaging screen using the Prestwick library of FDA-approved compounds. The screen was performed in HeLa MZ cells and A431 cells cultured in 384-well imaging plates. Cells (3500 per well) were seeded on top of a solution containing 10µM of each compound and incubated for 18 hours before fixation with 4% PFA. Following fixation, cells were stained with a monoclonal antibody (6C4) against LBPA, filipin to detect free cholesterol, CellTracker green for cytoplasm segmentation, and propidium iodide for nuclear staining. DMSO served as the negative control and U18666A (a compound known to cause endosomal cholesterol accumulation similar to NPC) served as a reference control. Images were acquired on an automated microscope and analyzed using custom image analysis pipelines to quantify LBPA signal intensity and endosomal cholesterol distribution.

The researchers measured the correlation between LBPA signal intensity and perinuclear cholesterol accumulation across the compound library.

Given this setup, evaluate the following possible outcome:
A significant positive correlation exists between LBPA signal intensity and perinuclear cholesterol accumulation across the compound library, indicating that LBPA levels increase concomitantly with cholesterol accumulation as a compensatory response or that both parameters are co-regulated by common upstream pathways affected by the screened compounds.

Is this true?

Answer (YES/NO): YES